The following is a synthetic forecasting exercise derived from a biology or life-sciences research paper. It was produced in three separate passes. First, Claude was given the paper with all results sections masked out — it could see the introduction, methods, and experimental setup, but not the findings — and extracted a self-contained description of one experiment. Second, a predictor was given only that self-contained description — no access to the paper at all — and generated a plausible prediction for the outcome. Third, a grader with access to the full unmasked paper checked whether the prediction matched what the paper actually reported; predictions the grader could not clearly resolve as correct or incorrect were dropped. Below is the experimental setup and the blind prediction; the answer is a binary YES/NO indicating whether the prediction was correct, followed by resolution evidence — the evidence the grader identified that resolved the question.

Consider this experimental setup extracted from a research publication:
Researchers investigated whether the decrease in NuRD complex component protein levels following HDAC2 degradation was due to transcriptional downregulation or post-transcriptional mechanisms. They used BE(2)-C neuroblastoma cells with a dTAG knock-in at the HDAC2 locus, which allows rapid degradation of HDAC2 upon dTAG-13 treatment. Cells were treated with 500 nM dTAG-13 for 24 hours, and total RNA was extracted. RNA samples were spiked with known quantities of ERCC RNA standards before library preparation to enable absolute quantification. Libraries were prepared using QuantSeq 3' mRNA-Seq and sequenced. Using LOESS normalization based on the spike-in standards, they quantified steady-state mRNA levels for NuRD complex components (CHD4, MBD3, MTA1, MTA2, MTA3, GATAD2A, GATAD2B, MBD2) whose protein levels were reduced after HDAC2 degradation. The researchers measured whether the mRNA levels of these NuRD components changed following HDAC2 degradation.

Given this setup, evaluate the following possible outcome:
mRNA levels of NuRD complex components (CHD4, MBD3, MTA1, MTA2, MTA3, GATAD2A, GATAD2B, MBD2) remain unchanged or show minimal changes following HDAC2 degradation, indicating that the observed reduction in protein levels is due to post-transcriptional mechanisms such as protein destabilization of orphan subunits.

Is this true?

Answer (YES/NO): YES